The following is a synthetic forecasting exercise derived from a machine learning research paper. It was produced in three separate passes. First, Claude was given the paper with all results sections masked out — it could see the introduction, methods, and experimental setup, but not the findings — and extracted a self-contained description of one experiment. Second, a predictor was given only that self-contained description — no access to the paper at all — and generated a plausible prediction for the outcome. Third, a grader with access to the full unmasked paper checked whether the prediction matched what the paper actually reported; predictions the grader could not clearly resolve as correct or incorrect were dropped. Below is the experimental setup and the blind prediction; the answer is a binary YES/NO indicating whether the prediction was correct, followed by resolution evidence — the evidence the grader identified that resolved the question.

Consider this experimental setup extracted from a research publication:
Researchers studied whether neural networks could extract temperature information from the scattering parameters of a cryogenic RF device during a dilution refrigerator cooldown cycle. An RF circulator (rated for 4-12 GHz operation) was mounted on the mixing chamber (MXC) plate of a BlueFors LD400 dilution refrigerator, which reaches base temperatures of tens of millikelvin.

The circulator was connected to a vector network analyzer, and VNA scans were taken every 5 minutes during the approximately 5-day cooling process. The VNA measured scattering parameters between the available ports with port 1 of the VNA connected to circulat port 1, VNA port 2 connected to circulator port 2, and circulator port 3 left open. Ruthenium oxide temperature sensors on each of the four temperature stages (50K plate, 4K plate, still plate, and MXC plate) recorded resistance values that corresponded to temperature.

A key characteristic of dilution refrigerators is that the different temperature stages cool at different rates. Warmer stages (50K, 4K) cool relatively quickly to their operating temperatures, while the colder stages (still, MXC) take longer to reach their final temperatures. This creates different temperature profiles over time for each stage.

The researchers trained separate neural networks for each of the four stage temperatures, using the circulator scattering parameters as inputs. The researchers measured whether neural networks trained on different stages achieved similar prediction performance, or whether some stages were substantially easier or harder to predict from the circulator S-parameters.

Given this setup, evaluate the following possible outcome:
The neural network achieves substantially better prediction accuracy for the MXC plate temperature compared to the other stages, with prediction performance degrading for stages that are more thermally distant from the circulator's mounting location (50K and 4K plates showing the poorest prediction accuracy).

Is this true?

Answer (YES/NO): NO